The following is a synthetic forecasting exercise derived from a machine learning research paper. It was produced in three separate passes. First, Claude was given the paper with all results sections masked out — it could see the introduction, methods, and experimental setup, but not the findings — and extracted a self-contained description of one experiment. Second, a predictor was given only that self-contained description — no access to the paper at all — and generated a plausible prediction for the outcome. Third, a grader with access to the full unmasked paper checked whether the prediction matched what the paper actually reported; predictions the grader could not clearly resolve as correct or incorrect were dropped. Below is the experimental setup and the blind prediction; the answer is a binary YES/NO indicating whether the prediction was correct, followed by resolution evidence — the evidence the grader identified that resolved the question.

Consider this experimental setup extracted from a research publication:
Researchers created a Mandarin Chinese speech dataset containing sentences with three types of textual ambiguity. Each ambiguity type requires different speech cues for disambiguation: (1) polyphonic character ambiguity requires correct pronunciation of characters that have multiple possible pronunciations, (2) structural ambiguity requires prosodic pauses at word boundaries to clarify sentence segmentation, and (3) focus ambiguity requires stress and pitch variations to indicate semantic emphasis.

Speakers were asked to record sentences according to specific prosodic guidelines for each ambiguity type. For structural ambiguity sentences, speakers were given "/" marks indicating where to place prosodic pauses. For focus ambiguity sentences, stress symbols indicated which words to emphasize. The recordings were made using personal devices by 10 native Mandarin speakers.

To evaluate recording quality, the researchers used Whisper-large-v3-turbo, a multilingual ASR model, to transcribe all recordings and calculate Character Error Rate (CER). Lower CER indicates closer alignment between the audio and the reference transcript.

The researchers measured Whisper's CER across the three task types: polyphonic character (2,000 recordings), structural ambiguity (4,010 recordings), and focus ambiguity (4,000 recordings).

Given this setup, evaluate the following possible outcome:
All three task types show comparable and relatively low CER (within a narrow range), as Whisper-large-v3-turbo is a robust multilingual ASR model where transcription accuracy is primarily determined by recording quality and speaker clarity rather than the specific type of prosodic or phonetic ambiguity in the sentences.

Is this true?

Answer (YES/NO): NO